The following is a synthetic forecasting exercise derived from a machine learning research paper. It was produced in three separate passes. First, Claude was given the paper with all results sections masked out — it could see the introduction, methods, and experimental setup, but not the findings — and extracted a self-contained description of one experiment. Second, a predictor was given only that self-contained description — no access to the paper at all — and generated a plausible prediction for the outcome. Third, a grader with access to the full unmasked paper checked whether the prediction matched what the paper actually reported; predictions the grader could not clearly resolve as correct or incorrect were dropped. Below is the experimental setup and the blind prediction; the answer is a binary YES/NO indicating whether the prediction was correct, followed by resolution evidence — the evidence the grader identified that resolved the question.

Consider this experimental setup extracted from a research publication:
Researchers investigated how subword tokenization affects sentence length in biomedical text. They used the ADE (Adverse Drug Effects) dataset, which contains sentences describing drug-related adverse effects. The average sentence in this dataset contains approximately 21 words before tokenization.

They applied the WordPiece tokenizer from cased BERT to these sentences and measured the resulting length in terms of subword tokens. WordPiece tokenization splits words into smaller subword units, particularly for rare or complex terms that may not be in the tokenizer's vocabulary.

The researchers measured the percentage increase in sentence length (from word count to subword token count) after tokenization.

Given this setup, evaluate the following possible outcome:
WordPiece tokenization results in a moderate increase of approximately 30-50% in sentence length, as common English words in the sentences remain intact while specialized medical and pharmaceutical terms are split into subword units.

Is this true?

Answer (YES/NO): NO